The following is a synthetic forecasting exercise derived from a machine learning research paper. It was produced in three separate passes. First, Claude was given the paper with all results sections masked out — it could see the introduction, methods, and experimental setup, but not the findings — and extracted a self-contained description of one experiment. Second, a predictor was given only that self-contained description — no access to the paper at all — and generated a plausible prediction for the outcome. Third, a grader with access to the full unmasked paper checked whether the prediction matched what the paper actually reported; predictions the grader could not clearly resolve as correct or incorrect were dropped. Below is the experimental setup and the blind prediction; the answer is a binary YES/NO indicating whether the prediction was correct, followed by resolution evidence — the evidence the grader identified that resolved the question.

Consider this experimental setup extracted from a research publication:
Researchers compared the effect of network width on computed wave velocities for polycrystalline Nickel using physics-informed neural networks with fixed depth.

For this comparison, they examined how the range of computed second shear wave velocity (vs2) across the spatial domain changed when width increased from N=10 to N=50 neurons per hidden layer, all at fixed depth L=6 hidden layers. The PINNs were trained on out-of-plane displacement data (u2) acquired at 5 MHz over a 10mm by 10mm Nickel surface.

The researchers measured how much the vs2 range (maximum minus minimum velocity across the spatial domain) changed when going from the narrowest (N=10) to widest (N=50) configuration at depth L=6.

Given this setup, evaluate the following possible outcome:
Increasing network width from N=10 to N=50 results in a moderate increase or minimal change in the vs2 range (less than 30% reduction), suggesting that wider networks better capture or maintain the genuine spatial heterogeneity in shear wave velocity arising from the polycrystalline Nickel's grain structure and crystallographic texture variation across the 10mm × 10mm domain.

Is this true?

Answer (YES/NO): NO